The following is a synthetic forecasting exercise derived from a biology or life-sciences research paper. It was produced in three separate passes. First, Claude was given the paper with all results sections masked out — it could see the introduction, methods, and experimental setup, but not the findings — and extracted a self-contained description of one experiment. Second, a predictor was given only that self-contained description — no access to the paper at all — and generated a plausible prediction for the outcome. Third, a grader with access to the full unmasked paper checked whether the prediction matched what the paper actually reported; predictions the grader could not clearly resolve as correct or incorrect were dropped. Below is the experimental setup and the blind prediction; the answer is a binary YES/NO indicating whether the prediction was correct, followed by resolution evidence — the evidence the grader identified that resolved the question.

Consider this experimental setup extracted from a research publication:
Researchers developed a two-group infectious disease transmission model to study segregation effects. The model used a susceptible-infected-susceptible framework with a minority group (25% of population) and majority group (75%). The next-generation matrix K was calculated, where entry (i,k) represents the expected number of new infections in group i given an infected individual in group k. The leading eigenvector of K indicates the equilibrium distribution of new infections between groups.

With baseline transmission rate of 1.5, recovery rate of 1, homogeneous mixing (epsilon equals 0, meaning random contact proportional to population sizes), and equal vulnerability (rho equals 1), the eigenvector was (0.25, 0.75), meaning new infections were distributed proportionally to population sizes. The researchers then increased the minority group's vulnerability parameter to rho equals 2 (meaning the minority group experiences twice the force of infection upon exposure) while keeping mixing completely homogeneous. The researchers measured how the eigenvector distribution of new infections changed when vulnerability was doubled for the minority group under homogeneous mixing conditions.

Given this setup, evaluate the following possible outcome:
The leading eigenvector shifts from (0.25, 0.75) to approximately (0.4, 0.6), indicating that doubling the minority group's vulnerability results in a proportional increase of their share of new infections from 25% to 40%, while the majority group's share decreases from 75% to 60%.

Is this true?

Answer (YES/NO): YES